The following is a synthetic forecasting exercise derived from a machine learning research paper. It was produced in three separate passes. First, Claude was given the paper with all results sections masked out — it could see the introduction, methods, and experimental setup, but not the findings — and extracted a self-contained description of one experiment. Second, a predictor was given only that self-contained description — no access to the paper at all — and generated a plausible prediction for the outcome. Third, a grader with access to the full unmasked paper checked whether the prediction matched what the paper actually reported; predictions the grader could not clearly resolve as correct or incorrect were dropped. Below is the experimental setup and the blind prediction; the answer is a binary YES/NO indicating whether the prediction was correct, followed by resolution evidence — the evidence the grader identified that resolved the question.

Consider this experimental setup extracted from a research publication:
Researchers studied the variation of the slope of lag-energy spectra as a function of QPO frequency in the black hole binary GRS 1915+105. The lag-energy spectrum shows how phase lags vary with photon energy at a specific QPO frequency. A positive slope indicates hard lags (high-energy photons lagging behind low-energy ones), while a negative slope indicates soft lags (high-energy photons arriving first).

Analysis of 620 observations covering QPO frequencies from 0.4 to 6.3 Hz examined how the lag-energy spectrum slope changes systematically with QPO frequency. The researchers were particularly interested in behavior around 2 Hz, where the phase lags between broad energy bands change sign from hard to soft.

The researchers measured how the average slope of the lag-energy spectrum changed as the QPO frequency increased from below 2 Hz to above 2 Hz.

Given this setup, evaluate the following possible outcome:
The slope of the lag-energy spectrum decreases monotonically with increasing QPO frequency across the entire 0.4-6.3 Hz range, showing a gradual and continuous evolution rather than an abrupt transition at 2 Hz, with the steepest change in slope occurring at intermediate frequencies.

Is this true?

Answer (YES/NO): NO